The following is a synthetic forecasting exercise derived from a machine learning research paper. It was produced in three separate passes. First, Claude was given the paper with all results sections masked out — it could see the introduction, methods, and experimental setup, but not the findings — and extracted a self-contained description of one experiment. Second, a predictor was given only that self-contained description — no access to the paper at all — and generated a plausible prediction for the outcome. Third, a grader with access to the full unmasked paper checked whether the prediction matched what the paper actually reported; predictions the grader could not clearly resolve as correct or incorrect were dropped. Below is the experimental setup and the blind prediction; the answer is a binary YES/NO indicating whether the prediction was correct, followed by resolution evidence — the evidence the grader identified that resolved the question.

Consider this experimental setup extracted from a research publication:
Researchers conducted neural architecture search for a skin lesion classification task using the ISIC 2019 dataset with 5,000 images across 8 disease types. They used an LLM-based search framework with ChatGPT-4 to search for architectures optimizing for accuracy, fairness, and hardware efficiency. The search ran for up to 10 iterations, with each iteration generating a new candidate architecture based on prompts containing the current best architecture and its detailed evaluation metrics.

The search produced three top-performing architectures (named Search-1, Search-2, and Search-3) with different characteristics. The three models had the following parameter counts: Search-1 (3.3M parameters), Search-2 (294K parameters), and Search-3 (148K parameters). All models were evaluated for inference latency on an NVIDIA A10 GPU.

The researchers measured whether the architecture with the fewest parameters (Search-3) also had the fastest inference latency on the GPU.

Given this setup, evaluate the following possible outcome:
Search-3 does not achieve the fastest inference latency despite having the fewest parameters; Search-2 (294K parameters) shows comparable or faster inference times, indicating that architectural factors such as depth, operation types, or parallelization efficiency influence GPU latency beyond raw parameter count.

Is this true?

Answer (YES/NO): YES